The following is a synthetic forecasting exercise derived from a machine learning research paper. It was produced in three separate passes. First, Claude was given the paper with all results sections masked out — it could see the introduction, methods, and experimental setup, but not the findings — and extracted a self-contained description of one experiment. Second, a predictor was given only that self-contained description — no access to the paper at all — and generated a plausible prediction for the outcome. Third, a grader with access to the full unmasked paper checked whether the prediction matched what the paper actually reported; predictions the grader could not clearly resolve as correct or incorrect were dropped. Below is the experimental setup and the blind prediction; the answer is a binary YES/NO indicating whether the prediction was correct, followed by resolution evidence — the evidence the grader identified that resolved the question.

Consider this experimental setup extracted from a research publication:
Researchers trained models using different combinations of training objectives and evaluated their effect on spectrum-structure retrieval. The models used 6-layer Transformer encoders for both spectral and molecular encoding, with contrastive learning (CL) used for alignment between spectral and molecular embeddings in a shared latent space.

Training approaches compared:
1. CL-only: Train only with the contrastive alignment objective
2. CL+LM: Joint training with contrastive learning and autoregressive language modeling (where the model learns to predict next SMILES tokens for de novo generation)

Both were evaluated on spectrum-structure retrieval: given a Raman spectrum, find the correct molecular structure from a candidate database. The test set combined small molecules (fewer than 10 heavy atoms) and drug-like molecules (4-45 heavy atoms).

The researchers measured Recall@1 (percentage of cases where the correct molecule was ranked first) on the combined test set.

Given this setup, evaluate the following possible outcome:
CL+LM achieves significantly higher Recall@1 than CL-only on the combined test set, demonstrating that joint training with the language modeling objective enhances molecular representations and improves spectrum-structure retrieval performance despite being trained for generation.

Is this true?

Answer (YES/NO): NO